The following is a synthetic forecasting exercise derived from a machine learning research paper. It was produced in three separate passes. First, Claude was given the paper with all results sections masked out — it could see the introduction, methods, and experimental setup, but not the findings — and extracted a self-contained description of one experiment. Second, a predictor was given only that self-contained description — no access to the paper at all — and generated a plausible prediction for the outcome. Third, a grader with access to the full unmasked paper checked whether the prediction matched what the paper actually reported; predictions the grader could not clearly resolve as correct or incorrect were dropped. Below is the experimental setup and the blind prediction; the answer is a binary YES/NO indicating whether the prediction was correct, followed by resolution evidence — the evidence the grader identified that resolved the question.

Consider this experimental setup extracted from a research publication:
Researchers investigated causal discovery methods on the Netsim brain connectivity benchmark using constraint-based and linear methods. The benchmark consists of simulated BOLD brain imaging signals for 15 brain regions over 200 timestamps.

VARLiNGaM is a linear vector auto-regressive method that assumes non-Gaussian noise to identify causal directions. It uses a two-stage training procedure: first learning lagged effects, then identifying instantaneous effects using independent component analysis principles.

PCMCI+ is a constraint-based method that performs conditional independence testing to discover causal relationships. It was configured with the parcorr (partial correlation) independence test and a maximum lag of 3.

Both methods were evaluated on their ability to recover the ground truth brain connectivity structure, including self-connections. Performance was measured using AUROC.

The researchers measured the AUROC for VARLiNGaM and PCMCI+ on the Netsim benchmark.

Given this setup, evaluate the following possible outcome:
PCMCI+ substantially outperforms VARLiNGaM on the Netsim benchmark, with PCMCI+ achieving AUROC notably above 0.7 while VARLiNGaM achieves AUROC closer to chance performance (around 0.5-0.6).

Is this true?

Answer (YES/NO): NO